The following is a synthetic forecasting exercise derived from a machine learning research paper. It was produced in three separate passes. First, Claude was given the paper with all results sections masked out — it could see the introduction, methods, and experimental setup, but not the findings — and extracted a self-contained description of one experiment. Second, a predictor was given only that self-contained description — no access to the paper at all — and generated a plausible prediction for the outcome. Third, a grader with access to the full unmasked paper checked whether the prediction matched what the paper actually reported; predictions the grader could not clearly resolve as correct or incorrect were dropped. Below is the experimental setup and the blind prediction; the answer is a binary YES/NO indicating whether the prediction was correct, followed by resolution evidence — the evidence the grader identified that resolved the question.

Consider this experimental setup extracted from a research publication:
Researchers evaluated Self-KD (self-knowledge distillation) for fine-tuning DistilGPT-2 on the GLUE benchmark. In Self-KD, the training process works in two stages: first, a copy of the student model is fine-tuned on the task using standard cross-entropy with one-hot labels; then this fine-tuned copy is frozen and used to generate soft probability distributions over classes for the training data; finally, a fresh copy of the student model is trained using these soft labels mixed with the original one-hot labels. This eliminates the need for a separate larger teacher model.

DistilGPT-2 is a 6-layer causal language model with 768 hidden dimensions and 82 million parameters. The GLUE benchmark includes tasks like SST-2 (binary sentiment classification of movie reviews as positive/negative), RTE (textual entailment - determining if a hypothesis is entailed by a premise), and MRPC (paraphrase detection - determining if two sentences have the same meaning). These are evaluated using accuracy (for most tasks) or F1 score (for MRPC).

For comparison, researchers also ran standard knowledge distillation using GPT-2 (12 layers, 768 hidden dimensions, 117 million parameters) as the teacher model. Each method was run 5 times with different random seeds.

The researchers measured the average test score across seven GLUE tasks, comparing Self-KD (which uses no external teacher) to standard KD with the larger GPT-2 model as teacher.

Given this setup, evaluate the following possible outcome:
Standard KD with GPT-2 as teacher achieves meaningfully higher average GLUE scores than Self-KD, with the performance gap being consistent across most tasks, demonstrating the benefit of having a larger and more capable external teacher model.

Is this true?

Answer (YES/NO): NO